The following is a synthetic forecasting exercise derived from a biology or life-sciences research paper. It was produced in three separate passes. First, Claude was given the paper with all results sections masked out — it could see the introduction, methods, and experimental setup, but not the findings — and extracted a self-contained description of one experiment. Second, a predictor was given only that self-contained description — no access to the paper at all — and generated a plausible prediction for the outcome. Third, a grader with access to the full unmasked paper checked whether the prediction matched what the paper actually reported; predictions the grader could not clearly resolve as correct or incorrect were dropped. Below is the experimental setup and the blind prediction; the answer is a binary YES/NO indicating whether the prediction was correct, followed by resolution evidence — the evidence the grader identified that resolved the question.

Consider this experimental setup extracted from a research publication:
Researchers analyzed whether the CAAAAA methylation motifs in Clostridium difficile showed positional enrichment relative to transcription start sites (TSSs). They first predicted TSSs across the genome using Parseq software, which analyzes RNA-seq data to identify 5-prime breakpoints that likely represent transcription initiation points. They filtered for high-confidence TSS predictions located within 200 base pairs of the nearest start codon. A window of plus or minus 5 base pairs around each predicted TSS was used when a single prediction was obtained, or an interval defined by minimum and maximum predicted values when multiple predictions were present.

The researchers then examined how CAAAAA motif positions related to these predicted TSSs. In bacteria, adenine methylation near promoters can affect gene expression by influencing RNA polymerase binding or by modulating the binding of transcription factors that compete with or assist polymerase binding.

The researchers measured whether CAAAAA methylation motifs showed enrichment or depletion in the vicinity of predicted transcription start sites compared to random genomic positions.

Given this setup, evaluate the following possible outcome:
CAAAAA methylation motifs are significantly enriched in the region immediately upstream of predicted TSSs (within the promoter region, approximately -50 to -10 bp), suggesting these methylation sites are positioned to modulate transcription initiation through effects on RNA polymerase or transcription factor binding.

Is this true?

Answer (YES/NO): NO